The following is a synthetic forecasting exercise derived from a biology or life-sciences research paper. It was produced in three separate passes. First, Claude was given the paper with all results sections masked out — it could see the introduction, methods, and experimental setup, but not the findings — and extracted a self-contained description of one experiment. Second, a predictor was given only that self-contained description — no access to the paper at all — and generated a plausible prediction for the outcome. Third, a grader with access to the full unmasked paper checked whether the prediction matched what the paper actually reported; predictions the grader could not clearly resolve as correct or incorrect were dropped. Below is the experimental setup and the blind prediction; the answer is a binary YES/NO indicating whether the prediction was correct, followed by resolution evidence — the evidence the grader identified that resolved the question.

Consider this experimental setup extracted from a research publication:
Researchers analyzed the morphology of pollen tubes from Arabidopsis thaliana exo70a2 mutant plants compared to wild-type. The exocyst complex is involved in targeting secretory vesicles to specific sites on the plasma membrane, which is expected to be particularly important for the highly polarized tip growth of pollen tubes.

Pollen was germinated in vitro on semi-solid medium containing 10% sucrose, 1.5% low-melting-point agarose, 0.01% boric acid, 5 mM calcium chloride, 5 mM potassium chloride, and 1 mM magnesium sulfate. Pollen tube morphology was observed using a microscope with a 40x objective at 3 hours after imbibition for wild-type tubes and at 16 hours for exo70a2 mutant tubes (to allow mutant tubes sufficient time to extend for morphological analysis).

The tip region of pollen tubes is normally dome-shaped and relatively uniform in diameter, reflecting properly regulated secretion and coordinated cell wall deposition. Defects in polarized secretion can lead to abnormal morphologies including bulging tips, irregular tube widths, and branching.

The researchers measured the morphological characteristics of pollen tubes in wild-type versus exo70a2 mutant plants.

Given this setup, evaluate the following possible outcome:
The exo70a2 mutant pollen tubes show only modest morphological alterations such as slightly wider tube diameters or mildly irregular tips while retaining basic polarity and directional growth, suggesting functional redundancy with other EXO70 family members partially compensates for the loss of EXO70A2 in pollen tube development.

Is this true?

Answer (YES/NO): NO